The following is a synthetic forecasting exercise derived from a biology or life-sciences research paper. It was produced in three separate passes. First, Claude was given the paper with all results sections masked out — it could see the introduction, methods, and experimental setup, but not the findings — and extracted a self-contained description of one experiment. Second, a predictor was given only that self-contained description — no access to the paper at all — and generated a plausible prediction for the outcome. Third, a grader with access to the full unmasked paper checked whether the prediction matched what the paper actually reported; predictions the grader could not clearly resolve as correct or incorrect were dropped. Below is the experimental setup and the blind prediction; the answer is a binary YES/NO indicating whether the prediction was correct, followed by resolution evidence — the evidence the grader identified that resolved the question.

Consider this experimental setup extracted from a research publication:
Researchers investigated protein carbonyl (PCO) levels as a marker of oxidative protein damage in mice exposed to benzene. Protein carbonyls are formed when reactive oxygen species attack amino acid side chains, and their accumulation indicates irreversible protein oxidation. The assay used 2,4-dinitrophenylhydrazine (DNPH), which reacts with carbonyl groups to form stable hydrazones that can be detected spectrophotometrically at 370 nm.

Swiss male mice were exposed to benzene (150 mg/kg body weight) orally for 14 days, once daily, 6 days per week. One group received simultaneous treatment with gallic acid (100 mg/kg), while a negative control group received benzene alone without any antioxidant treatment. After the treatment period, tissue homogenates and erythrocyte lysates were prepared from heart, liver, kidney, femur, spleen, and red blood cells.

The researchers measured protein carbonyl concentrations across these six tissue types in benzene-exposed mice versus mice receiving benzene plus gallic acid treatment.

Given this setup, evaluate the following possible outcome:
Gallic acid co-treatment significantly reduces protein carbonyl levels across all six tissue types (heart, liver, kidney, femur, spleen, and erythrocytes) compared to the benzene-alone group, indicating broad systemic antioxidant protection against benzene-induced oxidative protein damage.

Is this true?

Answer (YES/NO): YES